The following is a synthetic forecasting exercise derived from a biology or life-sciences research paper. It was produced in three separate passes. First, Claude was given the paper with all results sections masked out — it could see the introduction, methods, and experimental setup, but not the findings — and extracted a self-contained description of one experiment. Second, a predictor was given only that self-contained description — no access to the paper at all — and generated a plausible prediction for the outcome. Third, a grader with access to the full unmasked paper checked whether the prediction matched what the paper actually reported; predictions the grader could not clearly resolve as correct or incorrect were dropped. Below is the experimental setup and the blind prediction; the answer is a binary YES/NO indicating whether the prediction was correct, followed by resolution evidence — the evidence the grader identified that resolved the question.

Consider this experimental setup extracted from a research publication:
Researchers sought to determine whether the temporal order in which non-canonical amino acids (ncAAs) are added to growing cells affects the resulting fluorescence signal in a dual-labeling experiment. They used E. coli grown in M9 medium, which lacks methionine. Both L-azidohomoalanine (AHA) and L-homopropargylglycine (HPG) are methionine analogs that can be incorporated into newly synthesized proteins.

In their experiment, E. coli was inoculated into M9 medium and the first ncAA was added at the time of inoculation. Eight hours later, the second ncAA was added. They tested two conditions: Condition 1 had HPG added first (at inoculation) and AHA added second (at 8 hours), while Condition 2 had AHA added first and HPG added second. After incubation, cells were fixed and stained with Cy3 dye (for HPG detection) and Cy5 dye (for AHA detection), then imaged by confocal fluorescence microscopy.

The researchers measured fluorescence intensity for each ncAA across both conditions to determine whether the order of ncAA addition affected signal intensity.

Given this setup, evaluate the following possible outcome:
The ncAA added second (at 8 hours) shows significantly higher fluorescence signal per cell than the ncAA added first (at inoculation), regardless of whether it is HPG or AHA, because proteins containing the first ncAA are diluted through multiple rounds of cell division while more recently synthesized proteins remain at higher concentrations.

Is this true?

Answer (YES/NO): YES